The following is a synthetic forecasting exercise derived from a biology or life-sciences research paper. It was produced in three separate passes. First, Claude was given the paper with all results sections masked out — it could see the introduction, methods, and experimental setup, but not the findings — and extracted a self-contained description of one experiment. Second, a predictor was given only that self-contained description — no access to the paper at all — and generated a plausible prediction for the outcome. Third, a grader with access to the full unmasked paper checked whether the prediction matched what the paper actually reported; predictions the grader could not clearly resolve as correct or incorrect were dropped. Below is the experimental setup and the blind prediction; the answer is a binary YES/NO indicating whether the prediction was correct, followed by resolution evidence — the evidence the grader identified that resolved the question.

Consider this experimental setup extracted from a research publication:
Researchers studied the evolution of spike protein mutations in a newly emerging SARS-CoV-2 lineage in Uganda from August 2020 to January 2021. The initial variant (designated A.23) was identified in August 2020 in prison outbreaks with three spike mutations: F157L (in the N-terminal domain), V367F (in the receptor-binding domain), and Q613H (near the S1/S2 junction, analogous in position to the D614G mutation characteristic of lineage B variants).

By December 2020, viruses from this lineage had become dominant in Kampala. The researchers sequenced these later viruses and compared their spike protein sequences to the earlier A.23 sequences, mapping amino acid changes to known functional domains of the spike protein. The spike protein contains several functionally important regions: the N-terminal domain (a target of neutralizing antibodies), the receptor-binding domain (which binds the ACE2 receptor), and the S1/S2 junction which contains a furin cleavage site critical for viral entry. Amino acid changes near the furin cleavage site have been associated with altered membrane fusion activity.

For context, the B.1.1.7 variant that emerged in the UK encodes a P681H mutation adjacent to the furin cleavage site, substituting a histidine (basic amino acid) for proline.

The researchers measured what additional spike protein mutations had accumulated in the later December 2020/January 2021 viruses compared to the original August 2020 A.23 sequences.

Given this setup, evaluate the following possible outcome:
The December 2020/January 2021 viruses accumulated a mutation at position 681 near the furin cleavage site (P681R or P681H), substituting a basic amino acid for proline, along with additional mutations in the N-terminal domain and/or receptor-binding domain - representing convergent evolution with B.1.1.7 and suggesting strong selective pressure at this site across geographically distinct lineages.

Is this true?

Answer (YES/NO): YES